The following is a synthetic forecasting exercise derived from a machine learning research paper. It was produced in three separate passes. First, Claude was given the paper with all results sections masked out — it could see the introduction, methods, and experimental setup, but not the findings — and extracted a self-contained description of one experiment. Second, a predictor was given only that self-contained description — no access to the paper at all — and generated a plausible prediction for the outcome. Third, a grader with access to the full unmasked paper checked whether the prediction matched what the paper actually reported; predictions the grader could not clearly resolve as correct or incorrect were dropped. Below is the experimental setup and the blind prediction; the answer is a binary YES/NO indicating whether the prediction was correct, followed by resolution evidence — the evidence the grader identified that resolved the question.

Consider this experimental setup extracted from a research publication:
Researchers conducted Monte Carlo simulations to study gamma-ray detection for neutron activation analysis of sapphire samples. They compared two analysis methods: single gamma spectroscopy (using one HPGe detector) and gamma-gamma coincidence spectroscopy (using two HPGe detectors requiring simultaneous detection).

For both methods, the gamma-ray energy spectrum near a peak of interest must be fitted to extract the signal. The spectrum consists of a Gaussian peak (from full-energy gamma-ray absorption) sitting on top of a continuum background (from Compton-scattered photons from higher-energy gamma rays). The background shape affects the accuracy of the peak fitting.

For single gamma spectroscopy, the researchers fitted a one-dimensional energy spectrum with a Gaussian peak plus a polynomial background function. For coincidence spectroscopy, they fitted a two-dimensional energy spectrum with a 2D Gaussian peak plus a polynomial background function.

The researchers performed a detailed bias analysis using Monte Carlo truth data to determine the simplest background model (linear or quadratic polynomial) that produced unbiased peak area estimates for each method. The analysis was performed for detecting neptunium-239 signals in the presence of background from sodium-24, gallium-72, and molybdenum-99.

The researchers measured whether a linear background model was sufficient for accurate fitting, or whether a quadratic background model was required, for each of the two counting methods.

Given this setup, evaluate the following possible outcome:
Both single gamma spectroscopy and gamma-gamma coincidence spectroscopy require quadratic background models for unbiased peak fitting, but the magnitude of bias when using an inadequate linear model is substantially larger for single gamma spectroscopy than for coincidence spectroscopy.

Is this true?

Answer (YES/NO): NO